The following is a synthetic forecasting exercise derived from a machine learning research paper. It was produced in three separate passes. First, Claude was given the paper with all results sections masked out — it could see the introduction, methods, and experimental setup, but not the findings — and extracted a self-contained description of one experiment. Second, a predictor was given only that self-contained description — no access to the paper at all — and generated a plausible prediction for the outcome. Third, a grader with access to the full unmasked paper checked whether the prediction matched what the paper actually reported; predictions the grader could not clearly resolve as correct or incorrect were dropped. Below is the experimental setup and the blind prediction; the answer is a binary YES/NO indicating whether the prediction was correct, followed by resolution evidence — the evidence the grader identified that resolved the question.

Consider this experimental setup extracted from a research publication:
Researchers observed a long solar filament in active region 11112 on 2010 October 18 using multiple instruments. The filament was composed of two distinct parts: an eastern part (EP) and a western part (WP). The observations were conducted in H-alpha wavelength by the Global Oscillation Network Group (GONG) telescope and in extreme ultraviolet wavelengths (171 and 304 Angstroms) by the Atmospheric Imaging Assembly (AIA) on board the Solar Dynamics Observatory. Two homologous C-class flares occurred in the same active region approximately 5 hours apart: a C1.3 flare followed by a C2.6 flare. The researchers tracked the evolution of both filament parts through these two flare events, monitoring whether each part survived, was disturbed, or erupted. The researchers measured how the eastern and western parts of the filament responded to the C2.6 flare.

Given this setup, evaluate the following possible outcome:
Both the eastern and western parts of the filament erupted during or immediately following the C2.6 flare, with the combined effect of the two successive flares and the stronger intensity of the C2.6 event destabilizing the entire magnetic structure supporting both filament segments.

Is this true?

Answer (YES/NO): NO